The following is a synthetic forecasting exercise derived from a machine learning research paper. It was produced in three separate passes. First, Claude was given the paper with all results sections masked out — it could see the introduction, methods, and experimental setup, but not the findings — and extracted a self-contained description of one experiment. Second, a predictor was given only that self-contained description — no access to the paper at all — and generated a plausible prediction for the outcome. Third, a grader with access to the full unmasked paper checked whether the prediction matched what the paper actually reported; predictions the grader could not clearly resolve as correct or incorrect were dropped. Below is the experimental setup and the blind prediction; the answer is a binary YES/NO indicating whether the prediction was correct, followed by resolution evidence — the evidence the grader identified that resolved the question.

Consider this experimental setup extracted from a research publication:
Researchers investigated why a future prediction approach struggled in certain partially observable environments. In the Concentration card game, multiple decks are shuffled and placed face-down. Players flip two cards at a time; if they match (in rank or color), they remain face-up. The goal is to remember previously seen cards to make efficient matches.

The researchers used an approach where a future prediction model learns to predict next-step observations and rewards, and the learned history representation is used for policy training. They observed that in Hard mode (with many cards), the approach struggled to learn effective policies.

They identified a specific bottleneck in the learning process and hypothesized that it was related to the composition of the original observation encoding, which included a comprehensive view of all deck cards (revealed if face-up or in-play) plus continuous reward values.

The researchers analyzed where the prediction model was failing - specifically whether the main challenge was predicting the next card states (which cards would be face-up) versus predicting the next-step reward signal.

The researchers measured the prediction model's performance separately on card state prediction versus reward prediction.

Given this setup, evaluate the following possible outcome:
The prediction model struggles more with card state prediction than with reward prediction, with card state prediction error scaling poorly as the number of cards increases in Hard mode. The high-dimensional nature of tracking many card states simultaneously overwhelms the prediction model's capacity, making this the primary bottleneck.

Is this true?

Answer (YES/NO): NO